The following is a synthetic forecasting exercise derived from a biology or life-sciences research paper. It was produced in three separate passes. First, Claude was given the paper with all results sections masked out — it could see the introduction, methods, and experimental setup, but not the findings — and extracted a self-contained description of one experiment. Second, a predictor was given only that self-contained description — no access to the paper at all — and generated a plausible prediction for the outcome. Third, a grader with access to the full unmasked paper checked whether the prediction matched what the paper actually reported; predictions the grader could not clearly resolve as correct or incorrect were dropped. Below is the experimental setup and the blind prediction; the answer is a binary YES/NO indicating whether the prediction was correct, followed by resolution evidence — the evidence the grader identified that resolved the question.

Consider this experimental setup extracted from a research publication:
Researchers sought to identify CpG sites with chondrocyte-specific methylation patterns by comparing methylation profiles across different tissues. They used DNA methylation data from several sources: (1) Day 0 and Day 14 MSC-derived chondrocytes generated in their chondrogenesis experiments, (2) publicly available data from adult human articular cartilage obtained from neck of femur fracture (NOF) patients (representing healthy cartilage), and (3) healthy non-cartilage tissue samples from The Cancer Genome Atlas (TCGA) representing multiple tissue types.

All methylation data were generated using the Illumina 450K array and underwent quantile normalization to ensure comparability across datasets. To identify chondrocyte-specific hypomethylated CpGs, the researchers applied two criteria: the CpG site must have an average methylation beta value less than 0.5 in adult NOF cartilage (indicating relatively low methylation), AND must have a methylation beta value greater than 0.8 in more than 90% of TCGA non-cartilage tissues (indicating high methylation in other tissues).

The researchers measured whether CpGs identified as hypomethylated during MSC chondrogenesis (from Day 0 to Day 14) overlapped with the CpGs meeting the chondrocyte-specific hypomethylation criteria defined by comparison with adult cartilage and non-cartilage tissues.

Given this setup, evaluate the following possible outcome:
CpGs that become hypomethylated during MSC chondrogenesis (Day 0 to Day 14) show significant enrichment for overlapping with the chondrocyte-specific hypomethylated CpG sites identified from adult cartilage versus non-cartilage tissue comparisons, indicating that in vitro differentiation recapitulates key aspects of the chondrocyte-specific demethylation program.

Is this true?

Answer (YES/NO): NO